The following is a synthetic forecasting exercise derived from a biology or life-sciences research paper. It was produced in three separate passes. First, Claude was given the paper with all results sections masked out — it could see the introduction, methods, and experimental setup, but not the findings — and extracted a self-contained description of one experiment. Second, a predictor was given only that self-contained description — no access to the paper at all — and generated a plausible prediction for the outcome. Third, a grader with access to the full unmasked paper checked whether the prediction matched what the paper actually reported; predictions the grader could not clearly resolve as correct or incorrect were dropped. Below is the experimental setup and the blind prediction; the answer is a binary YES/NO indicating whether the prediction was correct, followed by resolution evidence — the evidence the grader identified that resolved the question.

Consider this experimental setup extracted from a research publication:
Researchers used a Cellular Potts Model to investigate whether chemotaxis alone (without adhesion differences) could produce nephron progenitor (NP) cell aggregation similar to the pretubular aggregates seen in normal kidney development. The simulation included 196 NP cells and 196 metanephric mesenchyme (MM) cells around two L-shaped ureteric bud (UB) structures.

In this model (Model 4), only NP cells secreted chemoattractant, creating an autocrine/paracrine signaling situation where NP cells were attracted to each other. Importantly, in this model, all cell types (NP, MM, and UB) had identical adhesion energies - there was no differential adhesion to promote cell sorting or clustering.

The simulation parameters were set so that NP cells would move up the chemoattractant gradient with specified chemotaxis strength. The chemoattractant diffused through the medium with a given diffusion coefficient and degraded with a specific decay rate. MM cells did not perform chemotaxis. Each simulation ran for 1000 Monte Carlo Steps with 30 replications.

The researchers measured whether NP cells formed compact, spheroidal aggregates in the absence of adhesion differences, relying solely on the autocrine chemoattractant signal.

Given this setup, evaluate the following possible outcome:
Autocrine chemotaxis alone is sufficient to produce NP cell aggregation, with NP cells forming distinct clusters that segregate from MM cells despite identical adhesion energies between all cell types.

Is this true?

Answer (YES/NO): YES